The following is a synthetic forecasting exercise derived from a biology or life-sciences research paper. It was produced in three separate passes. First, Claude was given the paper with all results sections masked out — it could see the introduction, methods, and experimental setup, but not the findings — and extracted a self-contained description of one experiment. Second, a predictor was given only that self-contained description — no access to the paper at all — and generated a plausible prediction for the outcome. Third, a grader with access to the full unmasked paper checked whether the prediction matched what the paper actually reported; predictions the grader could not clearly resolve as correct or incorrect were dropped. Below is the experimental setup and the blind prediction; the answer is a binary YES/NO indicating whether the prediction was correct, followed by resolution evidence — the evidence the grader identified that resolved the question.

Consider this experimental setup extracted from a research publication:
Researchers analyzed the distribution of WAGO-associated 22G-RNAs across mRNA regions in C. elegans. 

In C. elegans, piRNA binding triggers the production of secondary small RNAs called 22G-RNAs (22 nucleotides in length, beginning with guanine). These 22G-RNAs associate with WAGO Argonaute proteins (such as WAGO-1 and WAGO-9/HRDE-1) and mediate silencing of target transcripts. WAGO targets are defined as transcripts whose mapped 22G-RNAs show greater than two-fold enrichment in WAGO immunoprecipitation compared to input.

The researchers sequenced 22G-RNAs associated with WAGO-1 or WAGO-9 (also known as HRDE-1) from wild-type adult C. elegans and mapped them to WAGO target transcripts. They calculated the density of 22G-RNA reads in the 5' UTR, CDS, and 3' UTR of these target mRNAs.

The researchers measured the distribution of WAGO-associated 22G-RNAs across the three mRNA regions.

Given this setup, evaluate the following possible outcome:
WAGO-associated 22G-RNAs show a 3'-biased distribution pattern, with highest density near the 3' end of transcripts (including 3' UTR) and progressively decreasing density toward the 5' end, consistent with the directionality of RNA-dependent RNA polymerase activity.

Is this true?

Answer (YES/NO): NO